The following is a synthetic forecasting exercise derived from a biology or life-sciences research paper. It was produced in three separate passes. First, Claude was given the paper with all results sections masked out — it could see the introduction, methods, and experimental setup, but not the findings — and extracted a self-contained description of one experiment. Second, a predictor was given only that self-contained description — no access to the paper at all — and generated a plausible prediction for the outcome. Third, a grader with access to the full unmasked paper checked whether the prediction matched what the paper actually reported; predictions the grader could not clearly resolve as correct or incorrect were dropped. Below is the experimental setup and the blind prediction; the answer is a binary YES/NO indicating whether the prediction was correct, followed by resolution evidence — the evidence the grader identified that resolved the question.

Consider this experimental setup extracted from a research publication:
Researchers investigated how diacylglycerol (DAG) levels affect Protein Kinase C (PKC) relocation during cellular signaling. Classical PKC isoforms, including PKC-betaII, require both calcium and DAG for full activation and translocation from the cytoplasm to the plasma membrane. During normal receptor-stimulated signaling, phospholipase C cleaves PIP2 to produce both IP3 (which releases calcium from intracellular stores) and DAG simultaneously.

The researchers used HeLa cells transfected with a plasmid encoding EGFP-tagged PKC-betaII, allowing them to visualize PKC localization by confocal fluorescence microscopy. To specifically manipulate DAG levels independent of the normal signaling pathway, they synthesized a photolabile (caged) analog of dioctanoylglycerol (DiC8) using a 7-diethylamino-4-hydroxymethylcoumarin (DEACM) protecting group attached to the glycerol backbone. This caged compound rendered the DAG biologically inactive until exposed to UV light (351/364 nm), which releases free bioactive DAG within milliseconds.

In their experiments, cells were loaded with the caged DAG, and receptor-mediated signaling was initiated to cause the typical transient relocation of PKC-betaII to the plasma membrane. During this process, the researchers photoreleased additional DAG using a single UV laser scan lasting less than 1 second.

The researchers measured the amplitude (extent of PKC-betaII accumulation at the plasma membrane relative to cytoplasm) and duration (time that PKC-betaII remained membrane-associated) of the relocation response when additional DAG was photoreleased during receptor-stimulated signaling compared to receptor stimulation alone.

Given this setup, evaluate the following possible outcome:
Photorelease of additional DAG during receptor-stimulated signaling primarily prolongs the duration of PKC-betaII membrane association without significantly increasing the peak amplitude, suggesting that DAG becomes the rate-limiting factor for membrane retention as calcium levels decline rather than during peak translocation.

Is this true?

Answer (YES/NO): NO